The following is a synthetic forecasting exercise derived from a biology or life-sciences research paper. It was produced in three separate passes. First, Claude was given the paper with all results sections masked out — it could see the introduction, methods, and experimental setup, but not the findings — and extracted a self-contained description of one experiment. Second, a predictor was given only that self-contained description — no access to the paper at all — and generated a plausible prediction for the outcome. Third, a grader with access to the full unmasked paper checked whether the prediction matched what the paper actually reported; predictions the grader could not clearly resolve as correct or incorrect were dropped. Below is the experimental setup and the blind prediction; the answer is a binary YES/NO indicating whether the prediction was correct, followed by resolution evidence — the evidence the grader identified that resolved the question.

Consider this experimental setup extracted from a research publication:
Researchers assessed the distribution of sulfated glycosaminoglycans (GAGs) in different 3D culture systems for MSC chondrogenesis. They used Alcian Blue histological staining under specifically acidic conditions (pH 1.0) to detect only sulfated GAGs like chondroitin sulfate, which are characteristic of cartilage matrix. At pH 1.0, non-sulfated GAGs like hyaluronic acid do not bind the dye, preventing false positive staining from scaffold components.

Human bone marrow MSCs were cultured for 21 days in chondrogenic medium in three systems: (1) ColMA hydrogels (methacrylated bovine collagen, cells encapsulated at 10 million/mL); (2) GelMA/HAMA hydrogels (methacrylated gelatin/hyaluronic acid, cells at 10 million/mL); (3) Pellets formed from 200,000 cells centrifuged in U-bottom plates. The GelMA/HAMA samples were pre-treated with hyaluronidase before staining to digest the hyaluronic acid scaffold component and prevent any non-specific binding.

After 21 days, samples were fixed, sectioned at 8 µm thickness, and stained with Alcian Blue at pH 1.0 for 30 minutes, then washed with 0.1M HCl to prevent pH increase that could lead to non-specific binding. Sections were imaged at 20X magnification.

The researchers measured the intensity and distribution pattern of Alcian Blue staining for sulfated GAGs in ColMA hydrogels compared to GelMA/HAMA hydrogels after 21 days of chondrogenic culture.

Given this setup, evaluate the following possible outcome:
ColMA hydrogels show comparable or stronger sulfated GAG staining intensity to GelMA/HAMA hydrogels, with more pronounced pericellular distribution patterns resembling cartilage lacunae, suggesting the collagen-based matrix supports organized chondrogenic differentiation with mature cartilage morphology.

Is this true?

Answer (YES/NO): NO